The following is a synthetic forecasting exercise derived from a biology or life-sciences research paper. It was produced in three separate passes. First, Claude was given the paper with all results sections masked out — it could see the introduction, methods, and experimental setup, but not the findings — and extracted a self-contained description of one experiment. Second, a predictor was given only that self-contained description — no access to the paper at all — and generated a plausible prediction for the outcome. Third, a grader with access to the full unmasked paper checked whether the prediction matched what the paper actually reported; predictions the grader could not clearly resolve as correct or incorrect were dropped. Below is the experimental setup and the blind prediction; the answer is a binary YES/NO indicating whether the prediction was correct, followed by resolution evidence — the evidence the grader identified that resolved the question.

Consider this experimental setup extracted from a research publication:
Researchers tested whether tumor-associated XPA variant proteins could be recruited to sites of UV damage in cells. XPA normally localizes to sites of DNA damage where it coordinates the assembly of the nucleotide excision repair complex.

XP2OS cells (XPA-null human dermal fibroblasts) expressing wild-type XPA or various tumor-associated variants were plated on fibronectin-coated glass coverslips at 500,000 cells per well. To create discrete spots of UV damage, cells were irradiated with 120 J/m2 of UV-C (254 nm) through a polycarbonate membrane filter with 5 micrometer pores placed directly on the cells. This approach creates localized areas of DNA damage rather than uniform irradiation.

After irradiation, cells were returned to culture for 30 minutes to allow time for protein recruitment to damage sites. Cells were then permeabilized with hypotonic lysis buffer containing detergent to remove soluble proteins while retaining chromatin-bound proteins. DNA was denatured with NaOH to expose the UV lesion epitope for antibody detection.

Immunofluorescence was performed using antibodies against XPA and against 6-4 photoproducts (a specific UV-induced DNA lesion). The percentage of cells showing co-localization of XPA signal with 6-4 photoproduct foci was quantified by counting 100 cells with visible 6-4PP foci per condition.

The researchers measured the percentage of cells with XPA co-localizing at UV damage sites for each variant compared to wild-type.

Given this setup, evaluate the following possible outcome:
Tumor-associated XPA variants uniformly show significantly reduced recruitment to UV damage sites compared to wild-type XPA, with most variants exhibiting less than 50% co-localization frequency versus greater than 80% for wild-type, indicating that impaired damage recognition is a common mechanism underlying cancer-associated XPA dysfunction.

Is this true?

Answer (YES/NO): NO